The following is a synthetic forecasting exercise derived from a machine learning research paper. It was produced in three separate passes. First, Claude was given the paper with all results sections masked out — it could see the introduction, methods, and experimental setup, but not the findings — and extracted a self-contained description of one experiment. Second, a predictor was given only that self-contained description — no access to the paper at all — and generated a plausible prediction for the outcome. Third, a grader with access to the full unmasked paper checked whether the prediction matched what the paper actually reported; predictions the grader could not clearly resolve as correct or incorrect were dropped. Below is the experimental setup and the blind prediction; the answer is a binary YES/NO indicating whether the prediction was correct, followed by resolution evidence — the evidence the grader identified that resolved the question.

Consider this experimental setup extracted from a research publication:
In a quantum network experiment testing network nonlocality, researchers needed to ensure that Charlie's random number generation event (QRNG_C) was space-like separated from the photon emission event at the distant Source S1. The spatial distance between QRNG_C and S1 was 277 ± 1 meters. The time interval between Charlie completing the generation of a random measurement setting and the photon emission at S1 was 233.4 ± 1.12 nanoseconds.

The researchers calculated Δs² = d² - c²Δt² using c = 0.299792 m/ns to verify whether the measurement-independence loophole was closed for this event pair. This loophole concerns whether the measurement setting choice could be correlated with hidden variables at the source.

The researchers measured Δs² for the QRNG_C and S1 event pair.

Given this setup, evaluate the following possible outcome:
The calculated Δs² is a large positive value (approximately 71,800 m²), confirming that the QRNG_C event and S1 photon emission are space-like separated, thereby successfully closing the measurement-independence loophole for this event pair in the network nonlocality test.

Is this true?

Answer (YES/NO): YES